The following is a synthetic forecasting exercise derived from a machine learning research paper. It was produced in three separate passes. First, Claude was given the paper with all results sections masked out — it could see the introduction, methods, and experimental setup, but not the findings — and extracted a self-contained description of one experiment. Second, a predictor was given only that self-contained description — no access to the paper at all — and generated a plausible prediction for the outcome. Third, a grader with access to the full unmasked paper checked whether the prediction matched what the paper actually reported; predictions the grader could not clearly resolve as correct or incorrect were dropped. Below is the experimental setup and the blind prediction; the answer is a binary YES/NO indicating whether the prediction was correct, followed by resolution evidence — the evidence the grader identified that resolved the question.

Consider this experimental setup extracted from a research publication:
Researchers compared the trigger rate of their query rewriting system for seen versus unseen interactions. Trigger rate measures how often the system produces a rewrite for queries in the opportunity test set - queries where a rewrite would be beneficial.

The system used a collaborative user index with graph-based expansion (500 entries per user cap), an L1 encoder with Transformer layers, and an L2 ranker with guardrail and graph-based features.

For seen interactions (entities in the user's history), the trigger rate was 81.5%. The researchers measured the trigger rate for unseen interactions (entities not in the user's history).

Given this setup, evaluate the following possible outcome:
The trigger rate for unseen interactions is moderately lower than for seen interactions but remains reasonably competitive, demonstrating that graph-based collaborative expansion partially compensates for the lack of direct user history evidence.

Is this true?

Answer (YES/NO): NO